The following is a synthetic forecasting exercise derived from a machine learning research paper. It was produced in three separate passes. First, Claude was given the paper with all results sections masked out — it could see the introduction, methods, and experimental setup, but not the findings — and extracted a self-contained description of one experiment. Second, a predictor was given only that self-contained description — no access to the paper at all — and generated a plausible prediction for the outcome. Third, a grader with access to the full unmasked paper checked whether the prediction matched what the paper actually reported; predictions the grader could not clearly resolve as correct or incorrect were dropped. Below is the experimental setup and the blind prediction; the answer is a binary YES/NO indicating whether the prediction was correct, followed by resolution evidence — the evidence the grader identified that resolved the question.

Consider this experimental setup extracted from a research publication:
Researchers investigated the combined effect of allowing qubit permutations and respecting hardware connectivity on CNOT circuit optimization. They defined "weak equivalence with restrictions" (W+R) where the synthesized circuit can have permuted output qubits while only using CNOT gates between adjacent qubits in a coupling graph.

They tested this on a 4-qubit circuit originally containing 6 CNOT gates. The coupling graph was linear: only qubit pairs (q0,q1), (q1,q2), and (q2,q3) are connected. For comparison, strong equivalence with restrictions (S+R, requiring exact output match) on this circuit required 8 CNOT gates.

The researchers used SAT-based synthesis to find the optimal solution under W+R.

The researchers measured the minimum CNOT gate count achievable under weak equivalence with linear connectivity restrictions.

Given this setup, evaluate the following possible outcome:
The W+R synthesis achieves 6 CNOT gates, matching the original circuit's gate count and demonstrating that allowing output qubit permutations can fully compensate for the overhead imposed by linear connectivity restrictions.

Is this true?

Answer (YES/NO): NO